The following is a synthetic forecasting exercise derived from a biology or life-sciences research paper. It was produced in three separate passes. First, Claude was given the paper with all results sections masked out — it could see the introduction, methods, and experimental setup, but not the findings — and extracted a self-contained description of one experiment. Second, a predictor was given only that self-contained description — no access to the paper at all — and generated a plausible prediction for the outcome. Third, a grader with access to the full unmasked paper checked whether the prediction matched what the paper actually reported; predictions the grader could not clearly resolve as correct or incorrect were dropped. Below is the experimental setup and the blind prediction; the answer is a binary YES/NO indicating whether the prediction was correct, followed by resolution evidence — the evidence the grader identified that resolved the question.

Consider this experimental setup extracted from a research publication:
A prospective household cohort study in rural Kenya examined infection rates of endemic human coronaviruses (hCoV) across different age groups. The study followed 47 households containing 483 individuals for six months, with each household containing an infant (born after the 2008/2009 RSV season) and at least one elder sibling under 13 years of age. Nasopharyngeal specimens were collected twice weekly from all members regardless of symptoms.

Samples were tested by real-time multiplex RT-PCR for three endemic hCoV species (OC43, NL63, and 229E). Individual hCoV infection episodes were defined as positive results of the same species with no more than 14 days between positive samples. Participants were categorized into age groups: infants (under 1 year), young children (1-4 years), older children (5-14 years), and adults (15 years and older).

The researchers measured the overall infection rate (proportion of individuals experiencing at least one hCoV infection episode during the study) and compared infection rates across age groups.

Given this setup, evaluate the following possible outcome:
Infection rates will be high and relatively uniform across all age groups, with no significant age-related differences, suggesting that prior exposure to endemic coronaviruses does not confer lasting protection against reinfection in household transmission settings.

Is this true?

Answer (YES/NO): NO